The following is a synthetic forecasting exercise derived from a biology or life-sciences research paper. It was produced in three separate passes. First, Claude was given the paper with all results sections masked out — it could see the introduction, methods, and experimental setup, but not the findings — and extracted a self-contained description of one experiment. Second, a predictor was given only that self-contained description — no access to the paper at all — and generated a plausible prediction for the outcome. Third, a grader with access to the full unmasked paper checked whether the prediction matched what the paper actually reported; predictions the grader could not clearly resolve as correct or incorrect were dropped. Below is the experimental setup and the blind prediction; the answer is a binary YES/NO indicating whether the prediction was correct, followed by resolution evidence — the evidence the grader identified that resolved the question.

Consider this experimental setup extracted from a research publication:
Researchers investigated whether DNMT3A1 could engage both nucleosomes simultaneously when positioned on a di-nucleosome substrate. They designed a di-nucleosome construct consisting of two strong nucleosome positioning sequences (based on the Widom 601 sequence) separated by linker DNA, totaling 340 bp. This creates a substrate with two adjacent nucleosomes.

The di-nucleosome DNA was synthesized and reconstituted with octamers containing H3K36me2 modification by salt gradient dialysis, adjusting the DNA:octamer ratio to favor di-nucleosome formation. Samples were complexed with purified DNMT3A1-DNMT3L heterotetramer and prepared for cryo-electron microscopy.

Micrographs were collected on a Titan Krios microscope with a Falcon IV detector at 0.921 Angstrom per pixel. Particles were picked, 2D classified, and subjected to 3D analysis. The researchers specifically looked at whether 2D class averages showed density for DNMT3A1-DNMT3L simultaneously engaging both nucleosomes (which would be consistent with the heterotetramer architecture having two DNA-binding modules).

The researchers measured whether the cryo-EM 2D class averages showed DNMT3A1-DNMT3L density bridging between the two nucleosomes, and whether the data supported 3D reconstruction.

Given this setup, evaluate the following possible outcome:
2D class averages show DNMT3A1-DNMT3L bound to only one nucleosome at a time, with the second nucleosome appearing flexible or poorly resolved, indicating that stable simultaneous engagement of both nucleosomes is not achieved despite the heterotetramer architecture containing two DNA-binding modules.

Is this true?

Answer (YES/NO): YES